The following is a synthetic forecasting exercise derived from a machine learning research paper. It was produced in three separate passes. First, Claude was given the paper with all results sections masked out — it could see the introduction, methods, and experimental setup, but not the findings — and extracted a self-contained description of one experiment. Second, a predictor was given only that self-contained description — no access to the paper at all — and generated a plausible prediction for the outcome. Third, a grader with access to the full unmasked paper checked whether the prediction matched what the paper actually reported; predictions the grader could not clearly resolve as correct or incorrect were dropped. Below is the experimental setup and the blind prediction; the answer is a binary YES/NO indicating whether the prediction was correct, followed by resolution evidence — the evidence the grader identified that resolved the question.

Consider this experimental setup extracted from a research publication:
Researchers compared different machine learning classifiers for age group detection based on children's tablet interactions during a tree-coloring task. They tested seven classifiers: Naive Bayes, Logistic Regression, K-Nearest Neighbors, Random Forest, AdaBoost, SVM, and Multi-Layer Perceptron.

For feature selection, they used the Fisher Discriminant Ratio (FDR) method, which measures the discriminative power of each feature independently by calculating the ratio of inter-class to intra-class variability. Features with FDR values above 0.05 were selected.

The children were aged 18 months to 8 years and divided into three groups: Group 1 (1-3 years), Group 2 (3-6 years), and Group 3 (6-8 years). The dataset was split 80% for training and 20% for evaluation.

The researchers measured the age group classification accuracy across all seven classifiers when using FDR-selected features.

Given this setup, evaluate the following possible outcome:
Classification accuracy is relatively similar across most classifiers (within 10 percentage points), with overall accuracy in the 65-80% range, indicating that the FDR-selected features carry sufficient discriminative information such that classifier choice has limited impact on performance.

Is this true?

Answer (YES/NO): YES